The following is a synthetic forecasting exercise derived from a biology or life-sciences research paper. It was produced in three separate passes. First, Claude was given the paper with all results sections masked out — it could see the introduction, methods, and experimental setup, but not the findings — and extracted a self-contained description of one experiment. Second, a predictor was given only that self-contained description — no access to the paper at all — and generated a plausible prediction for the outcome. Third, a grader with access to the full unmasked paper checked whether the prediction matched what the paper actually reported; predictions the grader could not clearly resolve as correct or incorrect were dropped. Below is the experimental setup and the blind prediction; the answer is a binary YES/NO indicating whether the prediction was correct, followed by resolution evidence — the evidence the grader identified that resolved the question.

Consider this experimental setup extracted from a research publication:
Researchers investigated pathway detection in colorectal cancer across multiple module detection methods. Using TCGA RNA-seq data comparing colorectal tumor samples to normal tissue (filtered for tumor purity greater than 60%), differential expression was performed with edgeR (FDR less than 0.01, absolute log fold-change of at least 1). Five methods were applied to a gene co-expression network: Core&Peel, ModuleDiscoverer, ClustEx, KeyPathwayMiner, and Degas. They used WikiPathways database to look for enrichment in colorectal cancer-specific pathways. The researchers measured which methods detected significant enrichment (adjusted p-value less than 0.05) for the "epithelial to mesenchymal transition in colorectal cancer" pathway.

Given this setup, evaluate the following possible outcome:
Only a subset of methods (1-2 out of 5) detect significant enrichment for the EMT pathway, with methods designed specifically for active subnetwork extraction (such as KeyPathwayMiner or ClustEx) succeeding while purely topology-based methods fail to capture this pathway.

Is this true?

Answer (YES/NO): NO